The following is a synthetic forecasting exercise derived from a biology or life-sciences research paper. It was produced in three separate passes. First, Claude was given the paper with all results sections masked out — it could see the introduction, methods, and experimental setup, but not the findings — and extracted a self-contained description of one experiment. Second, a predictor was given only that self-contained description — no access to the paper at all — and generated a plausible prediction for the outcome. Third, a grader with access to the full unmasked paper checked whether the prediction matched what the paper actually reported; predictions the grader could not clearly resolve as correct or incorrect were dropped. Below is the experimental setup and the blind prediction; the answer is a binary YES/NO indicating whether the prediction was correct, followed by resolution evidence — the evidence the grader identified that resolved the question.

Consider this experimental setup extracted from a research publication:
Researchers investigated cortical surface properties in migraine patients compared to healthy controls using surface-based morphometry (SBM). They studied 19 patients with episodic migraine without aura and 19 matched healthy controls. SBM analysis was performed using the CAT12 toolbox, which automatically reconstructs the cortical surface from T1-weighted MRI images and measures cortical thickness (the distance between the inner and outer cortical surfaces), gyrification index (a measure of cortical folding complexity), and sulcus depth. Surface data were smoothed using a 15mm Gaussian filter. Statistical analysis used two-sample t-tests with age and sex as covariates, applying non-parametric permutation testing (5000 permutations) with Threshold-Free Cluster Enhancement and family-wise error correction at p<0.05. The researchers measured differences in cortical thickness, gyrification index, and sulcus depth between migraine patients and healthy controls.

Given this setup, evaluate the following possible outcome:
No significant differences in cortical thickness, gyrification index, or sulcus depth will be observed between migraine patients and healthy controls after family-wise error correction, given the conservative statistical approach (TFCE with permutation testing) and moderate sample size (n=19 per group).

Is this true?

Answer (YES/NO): YES